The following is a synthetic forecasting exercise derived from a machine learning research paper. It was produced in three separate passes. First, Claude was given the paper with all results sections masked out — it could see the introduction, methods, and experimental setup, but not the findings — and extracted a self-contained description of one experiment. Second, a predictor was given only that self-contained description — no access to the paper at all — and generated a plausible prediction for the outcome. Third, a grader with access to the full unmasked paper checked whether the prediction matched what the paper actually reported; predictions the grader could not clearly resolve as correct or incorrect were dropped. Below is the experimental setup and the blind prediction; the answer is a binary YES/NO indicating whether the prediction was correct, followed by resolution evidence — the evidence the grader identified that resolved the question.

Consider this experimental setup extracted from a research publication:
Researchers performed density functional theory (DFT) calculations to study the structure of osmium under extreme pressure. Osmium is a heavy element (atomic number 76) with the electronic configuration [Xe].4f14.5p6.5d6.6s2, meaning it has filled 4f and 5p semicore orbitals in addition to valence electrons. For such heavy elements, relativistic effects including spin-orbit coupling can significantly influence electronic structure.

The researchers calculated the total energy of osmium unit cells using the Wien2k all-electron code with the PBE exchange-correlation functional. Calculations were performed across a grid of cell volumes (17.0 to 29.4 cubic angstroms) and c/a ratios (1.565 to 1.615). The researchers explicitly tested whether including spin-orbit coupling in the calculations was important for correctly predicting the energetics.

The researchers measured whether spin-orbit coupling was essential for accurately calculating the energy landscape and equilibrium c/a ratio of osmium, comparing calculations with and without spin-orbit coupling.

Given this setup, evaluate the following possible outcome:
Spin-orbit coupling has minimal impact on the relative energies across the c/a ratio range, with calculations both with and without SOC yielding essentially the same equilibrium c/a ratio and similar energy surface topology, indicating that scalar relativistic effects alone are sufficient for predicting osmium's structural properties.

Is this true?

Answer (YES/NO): NO